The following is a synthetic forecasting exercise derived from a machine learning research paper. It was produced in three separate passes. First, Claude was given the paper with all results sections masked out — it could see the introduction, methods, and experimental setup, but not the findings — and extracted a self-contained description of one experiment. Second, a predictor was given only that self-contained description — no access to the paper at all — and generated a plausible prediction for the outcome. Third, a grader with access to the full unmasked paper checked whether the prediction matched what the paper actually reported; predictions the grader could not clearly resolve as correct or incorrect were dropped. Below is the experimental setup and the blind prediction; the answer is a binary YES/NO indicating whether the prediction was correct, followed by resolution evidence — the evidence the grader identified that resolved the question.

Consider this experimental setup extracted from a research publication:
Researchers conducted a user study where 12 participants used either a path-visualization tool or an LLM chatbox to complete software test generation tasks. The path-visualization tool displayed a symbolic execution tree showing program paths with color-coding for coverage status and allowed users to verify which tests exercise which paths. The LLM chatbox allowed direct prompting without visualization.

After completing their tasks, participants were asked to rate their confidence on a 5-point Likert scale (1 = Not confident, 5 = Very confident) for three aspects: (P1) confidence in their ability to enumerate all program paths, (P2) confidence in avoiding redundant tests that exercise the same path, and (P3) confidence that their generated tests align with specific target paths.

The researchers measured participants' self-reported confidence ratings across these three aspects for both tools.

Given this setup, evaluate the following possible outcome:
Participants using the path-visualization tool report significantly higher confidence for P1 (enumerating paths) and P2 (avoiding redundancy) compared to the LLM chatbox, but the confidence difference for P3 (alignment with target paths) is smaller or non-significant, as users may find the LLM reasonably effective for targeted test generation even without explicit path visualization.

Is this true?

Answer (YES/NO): NO